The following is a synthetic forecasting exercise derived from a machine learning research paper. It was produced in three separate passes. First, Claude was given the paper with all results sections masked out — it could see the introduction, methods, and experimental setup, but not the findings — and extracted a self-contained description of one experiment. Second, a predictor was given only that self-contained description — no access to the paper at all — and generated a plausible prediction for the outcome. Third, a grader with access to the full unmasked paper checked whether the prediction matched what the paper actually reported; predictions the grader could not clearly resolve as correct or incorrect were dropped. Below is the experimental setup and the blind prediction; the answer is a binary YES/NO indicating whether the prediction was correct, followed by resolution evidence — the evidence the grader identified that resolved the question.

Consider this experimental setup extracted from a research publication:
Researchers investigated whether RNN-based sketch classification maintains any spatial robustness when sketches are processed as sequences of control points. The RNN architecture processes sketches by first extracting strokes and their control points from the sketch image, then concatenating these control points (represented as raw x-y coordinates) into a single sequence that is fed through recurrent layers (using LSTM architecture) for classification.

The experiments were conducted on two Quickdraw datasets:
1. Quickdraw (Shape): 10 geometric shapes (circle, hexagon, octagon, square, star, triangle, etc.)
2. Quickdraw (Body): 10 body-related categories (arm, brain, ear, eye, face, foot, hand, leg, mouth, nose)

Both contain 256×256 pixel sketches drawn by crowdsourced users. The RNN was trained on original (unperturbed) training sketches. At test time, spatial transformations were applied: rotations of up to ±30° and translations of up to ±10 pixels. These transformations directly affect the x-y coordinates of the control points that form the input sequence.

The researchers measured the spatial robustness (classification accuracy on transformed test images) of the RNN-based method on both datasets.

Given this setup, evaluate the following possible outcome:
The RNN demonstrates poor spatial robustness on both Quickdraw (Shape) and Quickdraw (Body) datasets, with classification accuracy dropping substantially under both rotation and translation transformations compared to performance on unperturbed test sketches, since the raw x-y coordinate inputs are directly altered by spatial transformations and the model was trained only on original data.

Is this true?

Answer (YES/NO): YES